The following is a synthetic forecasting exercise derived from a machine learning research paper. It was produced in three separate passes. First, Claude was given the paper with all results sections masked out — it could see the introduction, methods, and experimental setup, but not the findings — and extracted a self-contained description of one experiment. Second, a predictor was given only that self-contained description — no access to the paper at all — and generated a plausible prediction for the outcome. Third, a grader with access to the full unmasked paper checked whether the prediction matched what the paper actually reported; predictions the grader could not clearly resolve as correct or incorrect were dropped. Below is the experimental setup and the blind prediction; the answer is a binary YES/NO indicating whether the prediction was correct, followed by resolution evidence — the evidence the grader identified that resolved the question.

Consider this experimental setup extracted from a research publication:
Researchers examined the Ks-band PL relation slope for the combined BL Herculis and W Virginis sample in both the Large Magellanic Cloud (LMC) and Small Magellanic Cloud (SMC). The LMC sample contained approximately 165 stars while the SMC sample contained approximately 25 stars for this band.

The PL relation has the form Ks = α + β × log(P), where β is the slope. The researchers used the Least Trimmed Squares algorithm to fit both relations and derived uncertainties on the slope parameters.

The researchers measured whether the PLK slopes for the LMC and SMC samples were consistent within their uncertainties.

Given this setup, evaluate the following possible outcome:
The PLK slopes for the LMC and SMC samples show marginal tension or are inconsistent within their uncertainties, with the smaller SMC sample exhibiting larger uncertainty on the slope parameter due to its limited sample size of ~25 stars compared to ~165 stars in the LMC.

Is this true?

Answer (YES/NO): NO